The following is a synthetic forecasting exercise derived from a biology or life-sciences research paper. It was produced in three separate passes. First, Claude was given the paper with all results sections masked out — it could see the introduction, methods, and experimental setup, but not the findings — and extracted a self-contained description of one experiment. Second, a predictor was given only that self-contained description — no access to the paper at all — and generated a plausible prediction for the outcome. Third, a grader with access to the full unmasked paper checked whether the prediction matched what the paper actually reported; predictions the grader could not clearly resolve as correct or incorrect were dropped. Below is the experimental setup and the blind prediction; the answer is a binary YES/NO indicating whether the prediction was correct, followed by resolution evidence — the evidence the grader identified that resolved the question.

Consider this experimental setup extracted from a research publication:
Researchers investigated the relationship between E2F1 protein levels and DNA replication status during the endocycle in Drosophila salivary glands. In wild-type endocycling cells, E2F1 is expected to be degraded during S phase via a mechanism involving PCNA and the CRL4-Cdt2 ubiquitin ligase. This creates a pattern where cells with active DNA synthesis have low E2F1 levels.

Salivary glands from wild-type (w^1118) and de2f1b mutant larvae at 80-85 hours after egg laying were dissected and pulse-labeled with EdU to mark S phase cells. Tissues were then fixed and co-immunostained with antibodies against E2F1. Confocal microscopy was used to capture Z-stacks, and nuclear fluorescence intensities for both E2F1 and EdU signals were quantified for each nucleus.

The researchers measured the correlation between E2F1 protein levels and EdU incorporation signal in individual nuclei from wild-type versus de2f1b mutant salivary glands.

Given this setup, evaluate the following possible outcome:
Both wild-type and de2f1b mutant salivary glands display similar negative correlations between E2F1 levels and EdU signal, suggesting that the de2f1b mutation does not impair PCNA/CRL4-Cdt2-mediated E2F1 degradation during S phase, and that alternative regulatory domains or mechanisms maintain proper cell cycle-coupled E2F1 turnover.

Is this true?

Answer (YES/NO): NO